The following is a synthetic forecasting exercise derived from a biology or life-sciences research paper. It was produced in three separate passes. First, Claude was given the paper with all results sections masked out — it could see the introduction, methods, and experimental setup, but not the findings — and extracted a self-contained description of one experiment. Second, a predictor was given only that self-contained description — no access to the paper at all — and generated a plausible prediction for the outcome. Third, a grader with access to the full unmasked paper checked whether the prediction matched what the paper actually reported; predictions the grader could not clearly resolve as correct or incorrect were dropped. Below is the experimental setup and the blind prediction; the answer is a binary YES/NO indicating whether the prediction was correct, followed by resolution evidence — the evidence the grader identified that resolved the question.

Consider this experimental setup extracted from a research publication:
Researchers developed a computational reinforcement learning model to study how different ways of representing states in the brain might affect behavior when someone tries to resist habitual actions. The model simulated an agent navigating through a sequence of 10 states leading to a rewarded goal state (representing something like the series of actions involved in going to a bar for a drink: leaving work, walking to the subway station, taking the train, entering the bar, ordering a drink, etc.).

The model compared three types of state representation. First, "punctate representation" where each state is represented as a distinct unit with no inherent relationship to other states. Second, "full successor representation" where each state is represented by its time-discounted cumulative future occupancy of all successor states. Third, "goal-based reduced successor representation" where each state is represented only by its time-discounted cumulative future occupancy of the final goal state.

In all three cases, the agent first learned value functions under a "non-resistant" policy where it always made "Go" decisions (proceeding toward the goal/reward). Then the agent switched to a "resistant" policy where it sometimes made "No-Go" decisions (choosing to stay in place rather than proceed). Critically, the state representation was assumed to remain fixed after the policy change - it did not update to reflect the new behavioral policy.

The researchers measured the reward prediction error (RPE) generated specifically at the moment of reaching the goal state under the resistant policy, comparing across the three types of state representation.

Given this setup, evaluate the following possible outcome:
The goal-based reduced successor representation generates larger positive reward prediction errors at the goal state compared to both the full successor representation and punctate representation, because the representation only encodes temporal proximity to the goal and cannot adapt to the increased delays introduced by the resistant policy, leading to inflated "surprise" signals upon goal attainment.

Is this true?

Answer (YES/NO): YES